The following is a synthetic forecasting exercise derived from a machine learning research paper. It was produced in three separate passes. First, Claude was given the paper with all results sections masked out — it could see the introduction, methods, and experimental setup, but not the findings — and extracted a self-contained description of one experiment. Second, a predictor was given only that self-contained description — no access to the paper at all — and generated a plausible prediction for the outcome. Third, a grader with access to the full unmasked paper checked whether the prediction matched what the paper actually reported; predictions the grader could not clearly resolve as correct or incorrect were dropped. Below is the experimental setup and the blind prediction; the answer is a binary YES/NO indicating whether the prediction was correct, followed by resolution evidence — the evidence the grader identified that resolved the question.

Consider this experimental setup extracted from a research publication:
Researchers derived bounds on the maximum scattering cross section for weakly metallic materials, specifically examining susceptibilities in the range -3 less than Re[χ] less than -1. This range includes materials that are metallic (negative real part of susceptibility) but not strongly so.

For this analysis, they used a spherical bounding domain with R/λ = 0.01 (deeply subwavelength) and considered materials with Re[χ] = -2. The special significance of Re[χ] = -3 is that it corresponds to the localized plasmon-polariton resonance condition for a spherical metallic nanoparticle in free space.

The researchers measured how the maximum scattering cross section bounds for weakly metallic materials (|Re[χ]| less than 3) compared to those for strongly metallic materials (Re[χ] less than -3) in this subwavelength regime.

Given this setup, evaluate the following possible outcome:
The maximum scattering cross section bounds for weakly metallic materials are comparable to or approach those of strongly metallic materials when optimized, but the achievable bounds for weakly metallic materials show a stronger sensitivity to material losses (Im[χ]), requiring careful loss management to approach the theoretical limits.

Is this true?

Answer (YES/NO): NO